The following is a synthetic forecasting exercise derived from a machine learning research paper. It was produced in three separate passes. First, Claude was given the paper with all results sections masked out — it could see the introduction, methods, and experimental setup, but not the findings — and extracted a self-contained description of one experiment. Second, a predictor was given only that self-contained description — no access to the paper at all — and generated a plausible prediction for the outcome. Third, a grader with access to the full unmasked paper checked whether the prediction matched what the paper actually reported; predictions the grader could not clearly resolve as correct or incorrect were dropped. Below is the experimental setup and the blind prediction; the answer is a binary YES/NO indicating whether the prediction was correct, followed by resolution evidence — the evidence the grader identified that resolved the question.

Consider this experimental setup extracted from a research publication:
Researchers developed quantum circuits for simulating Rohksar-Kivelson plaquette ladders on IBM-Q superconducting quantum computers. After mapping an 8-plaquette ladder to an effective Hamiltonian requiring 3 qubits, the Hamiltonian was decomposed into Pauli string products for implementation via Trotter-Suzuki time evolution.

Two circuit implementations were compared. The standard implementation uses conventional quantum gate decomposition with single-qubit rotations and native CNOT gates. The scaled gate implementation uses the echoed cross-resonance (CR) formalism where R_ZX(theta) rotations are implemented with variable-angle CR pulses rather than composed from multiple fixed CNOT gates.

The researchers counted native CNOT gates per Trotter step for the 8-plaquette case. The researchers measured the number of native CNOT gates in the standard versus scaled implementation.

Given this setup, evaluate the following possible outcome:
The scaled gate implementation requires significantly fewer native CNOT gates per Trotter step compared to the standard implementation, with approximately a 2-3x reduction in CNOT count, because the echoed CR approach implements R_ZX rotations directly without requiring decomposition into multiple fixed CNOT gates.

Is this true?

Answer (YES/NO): NO